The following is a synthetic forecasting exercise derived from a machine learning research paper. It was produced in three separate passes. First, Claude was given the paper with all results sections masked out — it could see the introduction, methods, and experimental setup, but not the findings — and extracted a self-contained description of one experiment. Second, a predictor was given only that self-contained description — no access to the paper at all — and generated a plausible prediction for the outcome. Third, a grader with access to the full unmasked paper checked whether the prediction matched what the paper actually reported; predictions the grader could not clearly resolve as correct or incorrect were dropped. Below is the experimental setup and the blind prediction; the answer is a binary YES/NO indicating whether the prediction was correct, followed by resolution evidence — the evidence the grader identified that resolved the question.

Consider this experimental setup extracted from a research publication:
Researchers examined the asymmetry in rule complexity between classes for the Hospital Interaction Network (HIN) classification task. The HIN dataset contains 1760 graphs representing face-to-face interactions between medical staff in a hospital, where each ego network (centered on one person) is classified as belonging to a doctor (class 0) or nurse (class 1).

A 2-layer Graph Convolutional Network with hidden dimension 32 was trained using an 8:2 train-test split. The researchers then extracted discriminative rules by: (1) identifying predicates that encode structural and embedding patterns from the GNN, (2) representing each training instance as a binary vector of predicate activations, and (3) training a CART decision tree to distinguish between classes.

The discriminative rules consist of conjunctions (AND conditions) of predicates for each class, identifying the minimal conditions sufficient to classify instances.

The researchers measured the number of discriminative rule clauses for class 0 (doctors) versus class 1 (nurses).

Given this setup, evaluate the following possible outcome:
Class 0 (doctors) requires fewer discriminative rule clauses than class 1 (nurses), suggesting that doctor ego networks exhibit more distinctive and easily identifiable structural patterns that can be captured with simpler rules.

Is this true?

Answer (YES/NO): NO